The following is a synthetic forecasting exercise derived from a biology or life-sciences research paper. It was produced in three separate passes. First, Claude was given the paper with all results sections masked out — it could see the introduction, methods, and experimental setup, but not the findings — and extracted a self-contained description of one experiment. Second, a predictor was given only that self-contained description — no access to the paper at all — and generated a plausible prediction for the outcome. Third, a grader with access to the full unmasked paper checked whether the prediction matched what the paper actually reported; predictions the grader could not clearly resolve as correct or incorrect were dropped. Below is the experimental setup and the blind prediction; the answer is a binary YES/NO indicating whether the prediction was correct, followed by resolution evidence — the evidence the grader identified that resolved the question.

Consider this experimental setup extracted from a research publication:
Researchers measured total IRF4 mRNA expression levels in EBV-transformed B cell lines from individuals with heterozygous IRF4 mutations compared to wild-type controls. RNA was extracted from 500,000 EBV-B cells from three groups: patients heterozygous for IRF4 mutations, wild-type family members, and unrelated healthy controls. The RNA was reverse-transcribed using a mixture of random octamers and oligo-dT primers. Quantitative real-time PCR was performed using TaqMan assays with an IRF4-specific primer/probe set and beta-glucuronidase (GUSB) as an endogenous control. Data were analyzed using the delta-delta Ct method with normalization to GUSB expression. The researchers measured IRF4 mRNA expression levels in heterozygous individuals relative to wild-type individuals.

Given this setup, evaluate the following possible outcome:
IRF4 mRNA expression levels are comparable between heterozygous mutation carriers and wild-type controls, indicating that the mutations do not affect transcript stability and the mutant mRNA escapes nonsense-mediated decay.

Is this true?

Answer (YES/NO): NO